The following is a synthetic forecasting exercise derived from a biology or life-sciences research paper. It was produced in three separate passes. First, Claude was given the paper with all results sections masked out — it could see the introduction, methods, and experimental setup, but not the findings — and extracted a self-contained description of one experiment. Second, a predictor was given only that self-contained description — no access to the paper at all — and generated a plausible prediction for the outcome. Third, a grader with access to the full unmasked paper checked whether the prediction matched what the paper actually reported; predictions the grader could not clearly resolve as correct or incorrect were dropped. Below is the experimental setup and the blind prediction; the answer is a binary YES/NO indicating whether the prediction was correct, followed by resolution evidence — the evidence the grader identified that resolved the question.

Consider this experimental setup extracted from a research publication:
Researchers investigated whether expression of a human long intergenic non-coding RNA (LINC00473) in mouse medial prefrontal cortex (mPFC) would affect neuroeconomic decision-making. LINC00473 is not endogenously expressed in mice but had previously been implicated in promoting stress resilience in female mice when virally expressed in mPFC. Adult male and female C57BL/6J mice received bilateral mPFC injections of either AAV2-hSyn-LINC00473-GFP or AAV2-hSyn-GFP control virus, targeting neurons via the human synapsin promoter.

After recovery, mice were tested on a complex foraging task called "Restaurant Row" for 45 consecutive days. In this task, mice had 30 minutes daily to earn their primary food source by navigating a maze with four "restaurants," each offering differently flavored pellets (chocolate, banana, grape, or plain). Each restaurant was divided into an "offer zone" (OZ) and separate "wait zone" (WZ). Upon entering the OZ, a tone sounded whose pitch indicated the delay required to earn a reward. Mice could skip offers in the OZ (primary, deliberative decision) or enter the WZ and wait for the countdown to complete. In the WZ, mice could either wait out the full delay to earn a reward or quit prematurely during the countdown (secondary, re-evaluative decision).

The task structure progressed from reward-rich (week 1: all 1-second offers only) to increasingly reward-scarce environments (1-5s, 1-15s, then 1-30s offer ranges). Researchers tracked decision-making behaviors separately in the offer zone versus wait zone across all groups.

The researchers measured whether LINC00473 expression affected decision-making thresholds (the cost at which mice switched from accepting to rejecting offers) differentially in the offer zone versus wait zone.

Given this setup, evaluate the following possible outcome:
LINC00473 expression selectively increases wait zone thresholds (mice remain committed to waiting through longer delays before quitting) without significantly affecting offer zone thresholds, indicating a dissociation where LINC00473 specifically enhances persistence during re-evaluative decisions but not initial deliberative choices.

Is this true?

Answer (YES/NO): NO